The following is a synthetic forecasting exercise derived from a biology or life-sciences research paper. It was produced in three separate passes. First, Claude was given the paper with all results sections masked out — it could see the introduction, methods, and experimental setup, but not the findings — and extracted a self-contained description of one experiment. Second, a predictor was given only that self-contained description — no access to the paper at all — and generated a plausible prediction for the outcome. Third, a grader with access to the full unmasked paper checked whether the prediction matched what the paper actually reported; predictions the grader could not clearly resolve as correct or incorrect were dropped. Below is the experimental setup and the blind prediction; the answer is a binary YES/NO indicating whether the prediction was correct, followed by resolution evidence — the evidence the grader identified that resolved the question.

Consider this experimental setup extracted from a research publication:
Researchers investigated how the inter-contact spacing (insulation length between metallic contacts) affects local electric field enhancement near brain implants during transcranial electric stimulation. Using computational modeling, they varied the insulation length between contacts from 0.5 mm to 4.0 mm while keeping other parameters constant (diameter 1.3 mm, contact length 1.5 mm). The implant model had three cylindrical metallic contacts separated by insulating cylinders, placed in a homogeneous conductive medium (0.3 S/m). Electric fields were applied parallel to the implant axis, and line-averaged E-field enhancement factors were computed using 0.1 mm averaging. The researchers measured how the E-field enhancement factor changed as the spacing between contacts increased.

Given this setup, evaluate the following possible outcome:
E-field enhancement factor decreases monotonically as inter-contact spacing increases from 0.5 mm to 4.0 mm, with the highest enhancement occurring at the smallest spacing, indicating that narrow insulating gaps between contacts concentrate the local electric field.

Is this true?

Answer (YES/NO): NO